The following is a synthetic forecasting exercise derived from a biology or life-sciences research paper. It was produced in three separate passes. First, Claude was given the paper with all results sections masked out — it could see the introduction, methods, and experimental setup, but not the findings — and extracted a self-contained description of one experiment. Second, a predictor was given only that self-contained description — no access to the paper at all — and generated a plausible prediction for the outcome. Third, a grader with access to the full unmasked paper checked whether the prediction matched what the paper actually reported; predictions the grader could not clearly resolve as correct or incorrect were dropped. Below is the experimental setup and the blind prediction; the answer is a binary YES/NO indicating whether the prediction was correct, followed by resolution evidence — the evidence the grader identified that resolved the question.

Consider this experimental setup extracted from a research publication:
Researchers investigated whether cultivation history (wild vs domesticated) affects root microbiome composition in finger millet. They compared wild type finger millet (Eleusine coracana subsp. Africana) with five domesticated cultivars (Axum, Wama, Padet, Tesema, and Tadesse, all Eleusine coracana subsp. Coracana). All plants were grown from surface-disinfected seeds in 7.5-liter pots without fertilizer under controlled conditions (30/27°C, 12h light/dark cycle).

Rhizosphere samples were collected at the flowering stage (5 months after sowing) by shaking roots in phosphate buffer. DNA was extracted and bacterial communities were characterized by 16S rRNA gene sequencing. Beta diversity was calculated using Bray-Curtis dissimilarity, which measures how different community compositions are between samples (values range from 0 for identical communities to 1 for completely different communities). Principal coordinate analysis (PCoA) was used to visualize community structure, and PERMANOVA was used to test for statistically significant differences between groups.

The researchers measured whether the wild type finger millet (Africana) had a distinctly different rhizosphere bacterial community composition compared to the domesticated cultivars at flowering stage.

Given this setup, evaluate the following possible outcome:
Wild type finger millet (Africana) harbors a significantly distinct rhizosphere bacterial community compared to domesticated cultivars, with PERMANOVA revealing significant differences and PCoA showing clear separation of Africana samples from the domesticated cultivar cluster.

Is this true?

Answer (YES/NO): NO